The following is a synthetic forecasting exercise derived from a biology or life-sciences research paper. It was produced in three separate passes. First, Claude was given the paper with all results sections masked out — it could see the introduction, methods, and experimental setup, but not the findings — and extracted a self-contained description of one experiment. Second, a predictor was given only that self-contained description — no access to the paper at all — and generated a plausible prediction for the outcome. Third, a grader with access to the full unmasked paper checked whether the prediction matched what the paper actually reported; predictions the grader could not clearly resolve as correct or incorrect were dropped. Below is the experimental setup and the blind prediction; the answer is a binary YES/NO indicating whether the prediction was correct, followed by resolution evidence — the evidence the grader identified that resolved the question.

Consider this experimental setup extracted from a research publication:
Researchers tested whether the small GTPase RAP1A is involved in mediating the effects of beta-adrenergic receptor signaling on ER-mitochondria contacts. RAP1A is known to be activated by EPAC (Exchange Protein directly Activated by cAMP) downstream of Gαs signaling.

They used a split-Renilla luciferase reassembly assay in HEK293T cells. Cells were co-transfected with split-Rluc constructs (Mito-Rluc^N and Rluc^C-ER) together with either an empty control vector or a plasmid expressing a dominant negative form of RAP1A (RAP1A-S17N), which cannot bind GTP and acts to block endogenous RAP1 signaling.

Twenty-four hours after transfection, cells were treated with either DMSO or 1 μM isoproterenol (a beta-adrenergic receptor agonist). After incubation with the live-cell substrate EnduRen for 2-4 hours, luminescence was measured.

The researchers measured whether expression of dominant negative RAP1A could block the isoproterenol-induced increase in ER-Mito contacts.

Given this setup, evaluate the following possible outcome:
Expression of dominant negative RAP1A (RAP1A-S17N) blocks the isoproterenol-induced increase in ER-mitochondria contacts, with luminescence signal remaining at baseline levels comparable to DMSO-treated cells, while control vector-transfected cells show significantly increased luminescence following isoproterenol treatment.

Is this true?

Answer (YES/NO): NO